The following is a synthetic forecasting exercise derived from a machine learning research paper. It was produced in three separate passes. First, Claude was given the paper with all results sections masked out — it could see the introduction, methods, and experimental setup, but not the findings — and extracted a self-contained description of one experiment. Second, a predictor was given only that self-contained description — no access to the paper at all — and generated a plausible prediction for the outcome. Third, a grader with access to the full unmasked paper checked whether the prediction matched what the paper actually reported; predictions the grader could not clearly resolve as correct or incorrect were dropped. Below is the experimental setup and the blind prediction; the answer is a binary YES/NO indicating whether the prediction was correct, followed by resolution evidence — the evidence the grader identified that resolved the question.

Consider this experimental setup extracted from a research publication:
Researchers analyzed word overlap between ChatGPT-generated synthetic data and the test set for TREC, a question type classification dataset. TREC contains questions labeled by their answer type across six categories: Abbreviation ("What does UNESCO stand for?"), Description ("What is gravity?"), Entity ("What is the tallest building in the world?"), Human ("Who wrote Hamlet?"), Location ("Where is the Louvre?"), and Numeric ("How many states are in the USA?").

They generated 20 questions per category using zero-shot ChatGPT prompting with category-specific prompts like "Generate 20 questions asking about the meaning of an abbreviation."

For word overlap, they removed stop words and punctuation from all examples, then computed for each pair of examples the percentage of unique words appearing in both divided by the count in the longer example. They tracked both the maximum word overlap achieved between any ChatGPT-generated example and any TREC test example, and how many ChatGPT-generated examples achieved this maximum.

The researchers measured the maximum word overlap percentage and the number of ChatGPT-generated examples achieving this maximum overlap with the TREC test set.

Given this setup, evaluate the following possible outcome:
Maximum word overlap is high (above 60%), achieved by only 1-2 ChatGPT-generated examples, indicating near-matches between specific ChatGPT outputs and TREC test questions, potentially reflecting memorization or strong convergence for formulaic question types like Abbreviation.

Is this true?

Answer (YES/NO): NO